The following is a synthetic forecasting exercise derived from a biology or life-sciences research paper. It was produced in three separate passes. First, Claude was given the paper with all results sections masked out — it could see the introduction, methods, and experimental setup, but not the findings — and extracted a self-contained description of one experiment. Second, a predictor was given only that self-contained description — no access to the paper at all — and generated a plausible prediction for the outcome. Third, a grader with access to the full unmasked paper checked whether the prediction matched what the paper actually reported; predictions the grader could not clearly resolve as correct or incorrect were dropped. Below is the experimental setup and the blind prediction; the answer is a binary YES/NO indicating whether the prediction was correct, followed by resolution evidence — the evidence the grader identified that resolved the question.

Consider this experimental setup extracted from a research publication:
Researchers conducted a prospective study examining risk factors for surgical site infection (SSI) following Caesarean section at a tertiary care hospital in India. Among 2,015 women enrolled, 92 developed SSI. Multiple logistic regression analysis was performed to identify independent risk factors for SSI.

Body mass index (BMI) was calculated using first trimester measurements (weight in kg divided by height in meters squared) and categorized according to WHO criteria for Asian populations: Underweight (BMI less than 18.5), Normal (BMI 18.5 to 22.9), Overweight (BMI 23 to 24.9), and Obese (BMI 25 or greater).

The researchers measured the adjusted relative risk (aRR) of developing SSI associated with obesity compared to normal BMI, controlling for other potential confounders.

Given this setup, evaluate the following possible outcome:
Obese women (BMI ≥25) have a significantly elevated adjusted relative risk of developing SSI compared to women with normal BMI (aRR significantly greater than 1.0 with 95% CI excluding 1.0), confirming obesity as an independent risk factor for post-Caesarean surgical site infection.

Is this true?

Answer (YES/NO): YES